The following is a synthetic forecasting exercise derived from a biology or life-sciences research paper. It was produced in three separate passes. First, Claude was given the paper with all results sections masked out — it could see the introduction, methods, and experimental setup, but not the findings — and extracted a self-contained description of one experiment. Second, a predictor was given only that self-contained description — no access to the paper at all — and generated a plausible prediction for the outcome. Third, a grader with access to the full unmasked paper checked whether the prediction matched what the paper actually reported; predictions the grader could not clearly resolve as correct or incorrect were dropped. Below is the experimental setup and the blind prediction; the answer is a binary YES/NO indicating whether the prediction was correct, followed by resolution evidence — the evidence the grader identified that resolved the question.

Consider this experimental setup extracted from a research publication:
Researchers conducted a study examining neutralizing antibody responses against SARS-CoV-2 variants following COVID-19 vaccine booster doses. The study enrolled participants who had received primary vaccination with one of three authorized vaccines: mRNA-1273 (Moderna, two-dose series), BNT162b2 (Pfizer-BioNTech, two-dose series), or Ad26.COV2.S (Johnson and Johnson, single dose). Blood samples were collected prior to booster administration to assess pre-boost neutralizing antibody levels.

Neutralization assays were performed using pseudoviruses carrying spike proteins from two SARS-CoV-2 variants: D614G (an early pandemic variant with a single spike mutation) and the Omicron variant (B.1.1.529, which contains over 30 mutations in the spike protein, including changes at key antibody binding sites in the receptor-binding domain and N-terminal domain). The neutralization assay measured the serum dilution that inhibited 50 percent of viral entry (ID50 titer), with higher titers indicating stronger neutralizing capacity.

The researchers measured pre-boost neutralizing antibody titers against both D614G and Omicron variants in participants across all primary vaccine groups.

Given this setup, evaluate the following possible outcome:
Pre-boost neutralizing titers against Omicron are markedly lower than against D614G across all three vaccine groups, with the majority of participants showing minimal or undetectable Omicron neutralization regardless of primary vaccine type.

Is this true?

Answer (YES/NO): NO